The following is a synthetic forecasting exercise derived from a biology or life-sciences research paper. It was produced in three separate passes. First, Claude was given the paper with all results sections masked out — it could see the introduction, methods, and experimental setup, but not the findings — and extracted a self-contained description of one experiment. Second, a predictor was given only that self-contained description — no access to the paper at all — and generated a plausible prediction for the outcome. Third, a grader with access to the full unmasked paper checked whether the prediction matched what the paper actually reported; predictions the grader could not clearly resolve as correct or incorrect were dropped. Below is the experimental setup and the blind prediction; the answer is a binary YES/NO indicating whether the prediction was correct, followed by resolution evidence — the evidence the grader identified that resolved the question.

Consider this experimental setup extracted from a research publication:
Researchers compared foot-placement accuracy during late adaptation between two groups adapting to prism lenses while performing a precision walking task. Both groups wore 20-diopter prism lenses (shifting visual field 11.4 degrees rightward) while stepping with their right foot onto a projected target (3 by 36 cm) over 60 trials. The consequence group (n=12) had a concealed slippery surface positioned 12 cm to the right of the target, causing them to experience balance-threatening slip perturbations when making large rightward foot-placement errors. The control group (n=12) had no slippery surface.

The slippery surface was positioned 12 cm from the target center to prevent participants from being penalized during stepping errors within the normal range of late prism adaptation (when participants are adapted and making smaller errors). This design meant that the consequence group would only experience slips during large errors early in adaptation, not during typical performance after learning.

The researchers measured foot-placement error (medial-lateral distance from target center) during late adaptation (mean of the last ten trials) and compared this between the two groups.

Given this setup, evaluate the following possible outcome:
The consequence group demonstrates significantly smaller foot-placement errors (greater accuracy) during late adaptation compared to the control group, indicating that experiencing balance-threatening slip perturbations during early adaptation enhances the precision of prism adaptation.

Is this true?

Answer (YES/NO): NO